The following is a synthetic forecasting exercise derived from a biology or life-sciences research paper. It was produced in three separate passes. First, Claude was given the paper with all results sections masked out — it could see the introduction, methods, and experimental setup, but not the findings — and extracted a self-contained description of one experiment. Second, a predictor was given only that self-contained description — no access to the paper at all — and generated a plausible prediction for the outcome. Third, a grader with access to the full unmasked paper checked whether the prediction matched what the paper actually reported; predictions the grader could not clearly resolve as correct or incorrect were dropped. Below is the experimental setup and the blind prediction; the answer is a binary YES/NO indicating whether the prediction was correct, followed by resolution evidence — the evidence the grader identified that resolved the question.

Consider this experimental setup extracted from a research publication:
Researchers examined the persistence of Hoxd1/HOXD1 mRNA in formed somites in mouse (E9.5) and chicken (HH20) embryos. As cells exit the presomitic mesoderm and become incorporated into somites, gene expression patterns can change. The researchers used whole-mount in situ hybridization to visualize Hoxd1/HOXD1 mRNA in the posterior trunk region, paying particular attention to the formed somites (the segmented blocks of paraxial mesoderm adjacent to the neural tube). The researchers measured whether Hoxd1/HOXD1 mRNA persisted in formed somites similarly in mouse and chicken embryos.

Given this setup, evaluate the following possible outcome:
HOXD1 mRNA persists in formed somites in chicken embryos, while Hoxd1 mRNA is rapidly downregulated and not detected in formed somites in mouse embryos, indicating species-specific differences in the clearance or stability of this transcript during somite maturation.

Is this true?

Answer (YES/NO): YES